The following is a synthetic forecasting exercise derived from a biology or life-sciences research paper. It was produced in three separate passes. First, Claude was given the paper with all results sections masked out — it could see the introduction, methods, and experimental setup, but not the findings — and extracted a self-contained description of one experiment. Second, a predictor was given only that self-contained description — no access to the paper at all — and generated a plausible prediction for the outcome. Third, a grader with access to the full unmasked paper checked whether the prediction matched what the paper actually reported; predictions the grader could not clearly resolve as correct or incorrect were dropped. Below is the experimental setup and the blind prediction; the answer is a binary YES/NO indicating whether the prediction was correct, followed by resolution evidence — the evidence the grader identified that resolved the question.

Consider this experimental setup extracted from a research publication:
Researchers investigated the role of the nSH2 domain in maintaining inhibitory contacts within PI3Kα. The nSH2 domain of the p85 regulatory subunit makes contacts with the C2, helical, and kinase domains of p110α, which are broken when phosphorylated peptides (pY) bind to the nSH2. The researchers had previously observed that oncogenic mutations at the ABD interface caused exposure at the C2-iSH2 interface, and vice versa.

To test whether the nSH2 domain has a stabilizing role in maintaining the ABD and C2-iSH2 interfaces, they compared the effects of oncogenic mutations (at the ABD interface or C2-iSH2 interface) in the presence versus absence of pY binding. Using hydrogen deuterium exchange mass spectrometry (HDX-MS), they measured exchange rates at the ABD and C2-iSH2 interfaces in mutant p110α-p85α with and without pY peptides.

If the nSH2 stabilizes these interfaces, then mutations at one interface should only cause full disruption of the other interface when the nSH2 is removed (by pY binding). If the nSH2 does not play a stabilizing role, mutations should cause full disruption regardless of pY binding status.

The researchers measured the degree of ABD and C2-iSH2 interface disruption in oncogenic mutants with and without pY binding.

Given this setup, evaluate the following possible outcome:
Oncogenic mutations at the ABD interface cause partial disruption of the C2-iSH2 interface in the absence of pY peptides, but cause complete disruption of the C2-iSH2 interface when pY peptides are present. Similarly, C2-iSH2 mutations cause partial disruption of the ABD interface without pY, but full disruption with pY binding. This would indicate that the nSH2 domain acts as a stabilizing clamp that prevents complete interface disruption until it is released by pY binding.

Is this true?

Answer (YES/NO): YES